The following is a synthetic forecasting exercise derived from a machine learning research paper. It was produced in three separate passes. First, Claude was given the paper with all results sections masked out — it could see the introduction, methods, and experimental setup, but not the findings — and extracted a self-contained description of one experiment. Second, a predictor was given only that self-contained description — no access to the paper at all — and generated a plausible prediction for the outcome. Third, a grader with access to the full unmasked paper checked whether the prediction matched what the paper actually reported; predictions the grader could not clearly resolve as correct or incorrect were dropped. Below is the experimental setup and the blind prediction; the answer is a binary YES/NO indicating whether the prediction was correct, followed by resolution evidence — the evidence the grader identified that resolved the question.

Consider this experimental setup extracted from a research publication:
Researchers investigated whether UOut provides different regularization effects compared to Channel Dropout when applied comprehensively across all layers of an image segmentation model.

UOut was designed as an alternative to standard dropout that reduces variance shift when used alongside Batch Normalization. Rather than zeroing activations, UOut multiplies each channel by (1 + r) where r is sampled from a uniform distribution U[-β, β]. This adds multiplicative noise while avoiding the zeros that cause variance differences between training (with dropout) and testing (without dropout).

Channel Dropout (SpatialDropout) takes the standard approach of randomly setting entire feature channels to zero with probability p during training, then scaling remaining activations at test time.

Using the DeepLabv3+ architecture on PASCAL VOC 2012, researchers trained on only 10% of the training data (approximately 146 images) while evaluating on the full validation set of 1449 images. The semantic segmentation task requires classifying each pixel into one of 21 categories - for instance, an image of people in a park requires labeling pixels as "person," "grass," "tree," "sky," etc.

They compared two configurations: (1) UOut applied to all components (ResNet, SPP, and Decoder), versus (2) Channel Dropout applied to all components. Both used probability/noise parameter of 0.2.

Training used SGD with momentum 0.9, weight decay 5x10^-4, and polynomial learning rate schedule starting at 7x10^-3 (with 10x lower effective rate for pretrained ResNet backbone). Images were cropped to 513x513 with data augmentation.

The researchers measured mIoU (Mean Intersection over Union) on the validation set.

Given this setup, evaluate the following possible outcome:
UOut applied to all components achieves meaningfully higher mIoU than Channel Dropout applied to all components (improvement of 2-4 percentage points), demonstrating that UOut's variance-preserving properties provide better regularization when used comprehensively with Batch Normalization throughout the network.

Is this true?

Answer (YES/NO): NO